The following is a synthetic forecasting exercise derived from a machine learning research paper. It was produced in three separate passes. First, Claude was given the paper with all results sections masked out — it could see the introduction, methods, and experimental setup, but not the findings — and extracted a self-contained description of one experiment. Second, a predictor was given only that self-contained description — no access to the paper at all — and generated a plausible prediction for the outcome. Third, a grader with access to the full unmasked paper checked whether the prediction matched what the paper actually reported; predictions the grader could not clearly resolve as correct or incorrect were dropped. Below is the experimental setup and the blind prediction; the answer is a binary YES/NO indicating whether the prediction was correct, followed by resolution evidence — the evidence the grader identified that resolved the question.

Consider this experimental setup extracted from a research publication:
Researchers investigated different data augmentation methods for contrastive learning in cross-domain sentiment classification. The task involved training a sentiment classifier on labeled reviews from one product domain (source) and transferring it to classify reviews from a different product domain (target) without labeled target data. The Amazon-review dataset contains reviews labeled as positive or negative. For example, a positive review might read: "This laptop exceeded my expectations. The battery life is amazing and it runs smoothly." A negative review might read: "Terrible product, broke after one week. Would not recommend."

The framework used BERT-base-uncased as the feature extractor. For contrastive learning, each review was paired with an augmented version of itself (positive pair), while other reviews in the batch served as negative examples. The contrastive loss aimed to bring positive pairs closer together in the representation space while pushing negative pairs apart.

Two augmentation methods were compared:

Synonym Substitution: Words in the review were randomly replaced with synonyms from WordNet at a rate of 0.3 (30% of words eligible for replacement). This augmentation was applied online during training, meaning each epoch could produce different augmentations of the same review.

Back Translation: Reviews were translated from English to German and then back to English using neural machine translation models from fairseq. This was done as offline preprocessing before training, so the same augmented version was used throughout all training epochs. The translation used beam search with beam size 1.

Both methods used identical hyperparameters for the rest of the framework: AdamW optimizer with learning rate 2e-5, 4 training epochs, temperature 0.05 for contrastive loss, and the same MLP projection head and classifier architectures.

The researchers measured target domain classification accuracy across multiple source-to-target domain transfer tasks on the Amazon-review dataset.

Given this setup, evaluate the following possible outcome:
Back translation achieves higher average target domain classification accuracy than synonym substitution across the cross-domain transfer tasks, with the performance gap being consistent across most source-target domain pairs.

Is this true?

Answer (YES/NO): YES